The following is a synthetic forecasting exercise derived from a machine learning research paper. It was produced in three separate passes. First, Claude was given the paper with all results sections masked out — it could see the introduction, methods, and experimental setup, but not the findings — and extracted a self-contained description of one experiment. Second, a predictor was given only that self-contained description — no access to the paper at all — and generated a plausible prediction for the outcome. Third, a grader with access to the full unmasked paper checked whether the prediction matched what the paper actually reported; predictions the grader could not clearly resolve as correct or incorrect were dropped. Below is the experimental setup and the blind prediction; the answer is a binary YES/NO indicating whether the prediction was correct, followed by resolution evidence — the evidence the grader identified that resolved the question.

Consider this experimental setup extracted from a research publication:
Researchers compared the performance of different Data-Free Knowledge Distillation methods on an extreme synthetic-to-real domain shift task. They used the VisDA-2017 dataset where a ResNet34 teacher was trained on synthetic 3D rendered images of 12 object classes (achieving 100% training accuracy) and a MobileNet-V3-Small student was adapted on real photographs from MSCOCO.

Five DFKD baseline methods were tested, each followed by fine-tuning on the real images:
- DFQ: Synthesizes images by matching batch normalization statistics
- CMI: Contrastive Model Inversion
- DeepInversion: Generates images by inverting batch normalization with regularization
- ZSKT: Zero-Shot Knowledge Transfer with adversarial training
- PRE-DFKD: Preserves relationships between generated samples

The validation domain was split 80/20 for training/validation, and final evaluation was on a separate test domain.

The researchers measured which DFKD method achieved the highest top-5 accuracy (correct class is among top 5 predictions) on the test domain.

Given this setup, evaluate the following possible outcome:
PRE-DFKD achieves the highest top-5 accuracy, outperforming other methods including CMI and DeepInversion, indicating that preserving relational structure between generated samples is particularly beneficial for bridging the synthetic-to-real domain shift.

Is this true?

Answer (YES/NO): YES